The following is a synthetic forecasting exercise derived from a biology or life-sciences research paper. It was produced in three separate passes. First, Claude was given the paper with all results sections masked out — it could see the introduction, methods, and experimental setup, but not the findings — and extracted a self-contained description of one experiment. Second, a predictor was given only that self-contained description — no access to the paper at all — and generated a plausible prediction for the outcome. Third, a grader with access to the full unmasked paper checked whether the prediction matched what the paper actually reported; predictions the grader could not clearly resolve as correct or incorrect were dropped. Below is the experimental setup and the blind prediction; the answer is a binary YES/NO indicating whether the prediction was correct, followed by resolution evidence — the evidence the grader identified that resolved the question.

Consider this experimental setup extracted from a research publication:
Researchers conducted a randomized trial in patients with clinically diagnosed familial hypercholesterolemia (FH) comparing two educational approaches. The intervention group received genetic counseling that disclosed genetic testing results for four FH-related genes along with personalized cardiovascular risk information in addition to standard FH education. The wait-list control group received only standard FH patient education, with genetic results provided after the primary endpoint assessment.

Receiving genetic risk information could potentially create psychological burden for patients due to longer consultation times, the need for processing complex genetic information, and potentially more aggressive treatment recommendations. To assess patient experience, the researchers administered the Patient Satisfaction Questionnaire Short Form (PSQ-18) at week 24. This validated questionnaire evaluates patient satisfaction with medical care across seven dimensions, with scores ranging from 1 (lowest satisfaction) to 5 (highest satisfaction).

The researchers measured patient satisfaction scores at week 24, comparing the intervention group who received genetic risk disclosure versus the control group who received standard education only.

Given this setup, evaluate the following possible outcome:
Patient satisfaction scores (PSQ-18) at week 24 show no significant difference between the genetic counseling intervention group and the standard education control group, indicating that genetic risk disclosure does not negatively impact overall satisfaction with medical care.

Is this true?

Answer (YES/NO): NO